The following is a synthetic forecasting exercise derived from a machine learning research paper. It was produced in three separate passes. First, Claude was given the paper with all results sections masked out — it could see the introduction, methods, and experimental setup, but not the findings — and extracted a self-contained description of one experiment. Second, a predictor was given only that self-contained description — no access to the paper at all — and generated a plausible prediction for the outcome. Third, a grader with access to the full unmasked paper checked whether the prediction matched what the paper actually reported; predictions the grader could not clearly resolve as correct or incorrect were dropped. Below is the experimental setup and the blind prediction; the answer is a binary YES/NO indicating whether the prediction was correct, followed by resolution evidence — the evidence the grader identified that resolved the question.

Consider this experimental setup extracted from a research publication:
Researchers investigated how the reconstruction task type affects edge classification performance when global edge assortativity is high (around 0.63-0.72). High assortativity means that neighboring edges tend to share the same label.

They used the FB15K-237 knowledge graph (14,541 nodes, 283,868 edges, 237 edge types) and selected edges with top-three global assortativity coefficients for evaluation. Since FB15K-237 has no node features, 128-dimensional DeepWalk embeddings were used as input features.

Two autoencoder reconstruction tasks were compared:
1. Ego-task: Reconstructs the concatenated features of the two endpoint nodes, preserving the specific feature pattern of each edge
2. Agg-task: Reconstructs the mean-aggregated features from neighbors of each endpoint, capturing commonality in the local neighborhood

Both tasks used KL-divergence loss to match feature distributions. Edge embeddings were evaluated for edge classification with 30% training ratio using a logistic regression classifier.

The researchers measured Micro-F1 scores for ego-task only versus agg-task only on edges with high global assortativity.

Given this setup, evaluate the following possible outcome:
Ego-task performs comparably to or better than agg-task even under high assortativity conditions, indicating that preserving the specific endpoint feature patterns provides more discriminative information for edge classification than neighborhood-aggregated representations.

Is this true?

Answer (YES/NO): NO